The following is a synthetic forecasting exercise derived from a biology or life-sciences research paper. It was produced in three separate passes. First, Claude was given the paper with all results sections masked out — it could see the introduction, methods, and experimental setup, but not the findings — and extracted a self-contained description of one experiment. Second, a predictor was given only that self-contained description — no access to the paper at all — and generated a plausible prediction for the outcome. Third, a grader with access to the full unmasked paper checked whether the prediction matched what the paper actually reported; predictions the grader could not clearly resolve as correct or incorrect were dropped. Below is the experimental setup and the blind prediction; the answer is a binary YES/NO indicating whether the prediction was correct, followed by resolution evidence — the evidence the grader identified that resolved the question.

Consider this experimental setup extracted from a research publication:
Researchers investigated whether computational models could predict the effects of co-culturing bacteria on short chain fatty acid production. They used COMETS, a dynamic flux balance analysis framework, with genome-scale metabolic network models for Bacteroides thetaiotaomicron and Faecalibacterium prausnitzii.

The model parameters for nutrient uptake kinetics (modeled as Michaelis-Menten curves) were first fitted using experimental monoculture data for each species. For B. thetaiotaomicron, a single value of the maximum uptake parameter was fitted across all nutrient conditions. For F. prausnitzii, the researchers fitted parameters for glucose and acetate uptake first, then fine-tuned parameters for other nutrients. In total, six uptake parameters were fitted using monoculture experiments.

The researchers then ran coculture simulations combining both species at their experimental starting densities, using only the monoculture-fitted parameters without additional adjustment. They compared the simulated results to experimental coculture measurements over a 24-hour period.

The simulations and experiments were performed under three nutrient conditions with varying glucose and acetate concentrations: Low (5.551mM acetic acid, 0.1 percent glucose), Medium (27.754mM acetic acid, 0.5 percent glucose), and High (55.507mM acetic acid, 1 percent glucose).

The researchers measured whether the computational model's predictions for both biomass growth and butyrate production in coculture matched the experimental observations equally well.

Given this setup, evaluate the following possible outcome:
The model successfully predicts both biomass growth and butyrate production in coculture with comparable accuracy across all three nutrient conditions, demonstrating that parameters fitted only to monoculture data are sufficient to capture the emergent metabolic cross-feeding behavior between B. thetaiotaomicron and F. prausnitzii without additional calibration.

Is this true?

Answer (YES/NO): NO